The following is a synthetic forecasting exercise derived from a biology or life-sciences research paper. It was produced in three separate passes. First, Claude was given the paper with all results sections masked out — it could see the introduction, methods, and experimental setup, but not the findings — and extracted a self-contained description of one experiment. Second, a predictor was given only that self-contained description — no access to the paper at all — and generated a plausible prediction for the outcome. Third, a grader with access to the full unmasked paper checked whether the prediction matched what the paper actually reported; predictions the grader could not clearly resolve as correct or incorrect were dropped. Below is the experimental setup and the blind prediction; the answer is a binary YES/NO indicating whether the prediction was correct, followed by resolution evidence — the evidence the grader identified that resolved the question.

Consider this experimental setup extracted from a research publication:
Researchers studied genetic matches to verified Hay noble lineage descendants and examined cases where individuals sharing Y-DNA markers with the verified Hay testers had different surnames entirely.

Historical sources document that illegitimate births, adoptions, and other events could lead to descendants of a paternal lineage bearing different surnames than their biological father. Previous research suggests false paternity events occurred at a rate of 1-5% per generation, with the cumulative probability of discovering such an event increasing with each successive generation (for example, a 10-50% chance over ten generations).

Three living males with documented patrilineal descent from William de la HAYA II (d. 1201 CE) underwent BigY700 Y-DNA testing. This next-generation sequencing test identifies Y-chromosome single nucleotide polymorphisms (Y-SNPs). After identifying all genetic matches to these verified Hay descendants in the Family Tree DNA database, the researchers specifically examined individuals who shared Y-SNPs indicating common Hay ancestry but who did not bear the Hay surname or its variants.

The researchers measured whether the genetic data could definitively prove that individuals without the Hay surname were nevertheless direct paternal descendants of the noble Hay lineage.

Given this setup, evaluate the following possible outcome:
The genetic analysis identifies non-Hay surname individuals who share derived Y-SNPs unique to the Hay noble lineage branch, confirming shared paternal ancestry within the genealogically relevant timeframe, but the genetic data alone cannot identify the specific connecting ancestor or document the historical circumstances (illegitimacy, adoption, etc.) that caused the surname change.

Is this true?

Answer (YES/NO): YES